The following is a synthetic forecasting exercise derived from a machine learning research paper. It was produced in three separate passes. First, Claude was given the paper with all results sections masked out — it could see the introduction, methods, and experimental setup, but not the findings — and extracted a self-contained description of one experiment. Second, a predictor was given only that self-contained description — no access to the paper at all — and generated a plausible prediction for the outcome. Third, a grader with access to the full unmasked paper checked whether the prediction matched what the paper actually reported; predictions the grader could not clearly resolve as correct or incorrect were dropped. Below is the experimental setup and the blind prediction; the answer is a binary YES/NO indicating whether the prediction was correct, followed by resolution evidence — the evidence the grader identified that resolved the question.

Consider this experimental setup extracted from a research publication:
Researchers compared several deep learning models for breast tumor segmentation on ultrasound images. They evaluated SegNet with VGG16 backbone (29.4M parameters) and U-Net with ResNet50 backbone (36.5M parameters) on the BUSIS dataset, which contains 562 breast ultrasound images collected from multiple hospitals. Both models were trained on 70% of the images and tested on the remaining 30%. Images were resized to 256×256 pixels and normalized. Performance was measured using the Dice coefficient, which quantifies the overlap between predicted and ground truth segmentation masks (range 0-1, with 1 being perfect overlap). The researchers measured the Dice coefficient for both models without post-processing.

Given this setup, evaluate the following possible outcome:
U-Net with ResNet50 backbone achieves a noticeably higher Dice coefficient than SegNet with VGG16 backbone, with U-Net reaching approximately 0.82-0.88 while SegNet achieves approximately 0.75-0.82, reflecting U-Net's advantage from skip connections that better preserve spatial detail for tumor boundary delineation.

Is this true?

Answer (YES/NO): NO